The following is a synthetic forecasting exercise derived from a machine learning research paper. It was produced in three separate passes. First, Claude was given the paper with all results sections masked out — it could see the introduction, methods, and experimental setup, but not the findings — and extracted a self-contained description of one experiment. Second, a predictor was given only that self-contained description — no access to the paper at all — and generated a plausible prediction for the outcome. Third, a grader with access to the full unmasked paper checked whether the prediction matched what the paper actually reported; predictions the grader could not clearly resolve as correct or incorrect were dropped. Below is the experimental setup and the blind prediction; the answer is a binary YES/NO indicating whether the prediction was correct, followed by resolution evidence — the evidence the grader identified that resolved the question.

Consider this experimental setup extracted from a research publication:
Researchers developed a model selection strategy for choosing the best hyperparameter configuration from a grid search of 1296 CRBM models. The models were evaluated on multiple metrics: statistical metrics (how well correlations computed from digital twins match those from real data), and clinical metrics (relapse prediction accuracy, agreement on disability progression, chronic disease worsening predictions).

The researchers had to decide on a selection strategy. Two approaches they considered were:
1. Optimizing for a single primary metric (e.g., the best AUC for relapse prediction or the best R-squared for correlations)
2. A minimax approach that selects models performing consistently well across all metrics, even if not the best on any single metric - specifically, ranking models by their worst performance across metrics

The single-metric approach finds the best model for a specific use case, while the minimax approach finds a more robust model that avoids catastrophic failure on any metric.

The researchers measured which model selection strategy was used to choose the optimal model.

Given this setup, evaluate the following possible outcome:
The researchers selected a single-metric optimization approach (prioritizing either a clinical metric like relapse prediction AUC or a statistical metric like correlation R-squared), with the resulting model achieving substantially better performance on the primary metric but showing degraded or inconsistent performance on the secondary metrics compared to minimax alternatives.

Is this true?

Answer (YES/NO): NO